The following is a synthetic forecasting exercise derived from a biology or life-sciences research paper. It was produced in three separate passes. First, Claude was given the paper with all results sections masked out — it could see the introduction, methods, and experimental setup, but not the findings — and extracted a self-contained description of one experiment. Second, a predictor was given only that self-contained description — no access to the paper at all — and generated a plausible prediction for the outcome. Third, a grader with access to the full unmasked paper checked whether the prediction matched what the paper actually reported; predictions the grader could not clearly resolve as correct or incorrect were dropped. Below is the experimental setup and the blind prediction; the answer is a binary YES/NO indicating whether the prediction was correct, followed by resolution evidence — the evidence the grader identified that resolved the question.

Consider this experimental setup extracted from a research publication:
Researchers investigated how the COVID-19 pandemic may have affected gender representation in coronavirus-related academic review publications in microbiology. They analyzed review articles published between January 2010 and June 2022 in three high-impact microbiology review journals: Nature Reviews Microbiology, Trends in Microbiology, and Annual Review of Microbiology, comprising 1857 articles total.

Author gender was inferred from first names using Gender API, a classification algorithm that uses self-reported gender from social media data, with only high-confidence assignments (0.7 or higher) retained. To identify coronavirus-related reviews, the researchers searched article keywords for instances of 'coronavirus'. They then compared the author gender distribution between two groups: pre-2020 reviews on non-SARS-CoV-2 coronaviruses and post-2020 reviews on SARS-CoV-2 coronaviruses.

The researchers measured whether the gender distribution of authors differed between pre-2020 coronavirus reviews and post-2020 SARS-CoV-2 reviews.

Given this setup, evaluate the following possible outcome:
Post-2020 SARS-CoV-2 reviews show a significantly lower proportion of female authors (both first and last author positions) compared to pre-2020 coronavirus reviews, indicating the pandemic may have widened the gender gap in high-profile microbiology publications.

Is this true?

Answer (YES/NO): NO